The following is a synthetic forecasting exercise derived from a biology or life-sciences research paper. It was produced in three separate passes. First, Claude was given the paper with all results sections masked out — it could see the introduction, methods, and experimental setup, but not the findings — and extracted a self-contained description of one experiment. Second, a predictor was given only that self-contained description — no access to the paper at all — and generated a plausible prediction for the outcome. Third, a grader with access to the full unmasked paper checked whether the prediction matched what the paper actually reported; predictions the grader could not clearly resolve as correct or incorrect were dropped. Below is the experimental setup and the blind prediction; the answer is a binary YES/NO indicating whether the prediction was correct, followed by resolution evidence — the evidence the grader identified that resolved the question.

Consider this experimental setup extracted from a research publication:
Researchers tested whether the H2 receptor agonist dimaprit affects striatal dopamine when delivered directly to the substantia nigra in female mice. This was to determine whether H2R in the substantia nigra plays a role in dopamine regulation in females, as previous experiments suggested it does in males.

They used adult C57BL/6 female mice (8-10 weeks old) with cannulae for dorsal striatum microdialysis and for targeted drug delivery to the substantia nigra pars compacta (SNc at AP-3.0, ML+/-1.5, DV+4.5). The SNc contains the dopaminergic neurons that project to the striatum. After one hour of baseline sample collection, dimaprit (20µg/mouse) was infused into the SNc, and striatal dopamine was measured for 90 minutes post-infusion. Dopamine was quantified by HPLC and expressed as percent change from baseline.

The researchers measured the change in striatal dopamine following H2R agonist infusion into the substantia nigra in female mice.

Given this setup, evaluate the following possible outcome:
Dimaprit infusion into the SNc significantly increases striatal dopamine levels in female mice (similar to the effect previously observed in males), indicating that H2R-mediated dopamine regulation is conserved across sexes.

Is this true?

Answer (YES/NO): NO